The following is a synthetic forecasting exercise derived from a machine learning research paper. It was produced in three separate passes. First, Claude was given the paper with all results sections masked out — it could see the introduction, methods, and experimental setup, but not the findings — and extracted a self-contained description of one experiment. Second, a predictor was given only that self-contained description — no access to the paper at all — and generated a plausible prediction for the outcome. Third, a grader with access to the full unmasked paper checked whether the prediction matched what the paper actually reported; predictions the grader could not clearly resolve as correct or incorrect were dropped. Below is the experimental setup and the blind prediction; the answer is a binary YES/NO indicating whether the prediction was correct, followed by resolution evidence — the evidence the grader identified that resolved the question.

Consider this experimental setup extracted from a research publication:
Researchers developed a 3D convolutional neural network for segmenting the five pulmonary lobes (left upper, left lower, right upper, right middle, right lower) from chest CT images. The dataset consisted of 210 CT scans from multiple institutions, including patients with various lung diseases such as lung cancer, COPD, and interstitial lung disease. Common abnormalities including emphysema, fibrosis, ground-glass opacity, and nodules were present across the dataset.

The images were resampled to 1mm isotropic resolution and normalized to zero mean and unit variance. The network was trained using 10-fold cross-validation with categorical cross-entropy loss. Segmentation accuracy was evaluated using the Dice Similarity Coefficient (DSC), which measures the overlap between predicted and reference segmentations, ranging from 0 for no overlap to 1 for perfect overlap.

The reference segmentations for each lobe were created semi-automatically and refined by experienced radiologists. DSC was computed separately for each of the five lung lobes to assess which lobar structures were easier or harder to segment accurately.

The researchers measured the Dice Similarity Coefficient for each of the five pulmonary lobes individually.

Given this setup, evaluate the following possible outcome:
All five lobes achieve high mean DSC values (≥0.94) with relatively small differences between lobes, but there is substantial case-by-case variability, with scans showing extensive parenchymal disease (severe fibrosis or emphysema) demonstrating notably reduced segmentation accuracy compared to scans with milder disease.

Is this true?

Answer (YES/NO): NO